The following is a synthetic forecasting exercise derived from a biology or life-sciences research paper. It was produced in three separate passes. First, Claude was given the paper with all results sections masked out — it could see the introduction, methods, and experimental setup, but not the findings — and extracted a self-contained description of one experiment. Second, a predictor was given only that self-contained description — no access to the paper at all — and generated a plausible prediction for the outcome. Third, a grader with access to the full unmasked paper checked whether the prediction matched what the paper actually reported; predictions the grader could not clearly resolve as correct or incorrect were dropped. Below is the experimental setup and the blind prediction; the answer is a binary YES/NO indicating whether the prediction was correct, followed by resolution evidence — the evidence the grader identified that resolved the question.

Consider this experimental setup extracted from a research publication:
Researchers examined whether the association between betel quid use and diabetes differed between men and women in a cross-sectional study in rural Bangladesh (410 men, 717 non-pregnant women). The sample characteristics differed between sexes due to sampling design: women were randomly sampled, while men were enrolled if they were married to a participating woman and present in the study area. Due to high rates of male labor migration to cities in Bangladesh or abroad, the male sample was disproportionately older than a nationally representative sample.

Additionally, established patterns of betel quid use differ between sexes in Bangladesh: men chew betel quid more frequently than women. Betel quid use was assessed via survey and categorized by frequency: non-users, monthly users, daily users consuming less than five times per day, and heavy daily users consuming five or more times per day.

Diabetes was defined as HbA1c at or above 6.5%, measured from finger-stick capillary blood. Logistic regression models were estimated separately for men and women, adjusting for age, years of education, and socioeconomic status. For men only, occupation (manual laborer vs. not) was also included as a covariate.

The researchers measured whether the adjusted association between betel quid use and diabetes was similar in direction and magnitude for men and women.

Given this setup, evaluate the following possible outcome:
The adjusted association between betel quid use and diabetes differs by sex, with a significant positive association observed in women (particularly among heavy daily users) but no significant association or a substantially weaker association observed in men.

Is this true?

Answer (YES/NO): NO